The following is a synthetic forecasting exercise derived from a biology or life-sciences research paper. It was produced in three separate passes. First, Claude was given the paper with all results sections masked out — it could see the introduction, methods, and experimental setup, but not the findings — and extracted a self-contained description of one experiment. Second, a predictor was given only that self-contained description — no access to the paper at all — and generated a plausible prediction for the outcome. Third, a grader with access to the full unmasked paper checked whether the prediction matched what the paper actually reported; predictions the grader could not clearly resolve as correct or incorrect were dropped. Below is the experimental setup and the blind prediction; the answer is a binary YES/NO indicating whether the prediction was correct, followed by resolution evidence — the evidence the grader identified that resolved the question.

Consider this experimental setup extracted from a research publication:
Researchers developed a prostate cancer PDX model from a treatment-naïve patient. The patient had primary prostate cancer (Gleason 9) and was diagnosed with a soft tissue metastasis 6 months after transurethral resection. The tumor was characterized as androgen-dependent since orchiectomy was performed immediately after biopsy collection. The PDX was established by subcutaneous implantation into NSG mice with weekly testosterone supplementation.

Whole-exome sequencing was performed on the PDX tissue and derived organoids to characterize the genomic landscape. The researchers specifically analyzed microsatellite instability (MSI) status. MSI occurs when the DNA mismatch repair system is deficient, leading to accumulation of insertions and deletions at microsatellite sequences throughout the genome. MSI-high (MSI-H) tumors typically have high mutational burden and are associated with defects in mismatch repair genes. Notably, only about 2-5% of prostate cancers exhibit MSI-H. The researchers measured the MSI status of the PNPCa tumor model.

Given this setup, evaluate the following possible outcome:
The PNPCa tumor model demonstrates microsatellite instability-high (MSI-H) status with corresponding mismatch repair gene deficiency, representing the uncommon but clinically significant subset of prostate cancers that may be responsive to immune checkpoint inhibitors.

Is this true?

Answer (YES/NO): YES